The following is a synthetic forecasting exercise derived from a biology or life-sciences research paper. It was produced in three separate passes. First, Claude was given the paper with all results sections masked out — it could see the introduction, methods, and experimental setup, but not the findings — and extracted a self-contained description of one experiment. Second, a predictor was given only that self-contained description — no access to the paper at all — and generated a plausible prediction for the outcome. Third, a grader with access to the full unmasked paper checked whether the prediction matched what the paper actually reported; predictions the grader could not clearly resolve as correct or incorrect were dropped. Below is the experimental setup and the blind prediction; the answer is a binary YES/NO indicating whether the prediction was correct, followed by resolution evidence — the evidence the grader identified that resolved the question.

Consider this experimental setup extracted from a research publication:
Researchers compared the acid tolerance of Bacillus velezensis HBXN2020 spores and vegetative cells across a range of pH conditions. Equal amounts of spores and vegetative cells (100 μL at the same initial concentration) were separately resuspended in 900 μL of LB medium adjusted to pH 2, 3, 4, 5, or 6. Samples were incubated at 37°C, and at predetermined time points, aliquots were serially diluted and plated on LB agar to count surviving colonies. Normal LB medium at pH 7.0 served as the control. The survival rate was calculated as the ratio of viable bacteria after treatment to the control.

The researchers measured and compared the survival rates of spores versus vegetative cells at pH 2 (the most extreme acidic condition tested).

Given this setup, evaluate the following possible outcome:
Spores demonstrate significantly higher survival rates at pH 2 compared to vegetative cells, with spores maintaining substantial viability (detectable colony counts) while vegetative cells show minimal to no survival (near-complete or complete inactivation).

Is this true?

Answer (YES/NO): YES